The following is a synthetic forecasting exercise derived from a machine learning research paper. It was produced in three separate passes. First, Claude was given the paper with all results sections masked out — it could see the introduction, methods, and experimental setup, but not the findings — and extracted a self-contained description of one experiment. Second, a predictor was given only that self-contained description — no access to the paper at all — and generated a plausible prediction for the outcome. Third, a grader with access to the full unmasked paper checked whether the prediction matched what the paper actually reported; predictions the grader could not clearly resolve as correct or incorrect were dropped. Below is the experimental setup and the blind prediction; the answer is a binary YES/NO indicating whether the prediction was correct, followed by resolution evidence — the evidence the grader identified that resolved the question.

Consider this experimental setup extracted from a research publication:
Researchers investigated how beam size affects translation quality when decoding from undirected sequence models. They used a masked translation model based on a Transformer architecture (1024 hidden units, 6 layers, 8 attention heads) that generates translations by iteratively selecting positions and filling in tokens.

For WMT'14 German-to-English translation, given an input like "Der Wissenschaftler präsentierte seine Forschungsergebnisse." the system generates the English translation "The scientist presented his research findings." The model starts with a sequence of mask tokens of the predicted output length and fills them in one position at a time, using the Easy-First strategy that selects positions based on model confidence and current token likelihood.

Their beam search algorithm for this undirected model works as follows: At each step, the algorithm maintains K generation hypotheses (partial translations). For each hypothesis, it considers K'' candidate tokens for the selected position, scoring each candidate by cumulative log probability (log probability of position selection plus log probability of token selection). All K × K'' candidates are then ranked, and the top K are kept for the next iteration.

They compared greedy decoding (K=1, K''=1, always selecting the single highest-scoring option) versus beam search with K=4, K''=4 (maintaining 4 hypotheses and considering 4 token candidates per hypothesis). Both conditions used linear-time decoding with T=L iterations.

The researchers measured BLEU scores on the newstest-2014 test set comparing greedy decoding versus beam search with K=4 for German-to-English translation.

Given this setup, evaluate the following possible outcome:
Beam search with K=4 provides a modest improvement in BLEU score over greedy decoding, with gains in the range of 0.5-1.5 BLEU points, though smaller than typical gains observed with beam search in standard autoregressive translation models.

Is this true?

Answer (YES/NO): YES